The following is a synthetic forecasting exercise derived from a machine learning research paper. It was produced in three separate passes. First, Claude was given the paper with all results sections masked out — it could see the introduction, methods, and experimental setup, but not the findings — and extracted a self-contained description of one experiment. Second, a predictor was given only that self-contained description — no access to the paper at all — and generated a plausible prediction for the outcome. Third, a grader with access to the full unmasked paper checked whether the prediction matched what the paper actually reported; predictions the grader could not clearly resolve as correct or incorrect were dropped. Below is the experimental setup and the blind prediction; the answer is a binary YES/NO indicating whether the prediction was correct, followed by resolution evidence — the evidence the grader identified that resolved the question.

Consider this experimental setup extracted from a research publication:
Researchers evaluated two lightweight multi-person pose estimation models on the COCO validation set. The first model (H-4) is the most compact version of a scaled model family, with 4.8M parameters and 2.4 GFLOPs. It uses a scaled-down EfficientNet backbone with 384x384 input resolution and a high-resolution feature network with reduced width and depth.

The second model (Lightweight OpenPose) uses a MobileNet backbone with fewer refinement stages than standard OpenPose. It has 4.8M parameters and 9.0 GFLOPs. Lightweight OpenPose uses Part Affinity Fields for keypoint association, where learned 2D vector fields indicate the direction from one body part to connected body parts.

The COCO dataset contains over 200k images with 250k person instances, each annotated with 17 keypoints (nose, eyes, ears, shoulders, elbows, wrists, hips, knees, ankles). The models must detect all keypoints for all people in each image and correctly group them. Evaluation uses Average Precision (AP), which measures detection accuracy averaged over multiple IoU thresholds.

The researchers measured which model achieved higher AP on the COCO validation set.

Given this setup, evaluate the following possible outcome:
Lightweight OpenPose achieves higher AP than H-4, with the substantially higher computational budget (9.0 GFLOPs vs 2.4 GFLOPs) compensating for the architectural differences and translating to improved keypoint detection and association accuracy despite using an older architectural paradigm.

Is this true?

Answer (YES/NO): YES